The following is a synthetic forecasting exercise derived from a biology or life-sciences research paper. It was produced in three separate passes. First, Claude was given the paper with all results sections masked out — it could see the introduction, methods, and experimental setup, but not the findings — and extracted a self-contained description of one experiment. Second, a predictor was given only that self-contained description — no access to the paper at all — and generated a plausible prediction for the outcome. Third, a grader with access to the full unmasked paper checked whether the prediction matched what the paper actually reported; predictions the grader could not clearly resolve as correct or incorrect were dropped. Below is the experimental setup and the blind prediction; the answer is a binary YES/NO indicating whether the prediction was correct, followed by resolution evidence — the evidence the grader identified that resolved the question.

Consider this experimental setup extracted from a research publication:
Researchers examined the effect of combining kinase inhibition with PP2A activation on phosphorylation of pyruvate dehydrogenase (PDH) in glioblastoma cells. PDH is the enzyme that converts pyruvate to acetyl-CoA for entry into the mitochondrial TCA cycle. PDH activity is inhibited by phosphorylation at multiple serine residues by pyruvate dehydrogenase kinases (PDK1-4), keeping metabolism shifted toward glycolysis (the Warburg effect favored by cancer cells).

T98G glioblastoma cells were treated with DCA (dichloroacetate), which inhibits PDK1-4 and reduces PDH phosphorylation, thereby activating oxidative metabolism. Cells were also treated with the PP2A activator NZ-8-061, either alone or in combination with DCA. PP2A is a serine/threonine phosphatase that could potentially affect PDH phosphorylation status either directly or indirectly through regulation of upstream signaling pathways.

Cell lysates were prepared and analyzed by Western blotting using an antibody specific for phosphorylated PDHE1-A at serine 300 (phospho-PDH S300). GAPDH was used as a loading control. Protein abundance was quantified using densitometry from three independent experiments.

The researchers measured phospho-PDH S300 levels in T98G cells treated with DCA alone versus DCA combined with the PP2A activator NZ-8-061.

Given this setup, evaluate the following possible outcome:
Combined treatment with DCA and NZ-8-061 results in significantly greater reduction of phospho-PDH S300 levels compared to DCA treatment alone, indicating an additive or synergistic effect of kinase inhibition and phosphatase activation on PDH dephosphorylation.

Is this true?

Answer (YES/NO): NO